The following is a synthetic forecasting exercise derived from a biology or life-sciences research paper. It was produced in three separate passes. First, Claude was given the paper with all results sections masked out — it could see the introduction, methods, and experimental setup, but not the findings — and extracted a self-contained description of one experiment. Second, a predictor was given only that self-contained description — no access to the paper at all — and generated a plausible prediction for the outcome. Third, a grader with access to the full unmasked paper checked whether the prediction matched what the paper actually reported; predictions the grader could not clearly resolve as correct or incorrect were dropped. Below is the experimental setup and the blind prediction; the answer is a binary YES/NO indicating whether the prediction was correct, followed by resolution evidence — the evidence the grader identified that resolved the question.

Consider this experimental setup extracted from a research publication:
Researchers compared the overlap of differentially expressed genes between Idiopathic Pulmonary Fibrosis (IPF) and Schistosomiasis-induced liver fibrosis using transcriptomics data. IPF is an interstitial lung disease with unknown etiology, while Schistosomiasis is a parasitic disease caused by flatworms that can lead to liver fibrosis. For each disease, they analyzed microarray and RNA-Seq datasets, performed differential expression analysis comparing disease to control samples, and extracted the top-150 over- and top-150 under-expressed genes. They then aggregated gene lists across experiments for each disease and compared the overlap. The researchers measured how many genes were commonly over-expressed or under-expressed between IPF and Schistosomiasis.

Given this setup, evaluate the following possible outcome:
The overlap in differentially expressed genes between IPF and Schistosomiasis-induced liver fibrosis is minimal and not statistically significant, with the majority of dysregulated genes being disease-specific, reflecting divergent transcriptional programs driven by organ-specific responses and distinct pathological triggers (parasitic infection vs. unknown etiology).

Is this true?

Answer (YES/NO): YES